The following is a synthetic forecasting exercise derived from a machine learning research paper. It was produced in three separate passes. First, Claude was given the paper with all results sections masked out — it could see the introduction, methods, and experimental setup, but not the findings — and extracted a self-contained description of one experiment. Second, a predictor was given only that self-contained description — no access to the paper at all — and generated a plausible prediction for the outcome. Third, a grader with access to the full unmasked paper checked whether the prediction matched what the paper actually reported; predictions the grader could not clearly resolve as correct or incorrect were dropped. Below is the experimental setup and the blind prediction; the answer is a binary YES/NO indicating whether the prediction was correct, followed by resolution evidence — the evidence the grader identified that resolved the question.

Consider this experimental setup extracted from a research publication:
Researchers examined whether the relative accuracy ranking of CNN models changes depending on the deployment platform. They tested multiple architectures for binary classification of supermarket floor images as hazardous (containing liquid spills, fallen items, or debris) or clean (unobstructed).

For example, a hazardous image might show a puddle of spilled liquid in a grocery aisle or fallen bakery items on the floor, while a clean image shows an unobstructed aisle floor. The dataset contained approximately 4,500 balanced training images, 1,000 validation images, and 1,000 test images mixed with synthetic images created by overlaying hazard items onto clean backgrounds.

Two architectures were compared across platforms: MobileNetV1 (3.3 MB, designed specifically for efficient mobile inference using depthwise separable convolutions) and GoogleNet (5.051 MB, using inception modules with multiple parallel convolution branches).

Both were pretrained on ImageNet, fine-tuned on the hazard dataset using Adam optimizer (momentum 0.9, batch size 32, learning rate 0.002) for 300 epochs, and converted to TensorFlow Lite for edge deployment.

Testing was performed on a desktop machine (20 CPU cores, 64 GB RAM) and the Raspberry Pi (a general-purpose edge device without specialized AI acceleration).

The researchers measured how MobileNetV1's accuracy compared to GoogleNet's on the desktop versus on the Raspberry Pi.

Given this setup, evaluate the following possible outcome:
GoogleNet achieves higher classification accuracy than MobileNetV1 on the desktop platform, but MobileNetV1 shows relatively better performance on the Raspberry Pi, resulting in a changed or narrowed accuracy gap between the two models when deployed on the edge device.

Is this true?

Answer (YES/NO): NO